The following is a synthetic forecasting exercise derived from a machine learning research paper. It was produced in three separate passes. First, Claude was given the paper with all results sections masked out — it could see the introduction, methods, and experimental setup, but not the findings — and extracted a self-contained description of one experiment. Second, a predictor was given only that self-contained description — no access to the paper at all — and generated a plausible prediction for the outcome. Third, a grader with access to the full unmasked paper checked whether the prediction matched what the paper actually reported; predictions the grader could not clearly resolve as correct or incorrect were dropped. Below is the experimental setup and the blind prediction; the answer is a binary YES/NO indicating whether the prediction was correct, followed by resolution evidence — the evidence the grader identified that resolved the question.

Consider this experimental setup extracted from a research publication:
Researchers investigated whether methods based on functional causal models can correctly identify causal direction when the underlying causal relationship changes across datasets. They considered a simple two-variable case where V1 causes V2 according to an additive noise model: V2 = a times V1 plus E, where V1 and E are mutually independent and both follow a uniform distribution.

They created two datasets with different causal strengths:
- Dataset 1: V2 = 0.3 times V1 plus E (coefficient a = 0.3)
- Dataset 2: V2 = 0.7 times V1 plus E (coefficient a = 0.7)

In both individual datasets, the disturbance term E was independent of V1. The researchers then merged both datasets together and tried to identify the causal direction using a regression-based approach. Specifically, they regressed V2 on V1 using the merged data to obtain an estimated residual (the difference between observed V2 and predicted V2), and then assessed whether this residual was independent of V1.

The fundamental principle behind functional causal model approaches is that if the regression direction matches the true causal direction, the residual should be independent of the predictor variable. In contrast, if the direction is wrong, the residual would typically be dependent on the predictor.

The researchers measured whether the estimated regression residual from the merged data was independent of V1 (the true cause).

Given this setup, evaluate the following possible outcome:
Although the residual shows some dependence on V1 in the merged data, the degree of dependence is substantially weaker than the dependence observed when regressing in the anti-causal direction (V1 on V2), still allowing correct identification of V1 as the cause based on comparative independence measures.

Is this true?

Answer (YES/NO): NO